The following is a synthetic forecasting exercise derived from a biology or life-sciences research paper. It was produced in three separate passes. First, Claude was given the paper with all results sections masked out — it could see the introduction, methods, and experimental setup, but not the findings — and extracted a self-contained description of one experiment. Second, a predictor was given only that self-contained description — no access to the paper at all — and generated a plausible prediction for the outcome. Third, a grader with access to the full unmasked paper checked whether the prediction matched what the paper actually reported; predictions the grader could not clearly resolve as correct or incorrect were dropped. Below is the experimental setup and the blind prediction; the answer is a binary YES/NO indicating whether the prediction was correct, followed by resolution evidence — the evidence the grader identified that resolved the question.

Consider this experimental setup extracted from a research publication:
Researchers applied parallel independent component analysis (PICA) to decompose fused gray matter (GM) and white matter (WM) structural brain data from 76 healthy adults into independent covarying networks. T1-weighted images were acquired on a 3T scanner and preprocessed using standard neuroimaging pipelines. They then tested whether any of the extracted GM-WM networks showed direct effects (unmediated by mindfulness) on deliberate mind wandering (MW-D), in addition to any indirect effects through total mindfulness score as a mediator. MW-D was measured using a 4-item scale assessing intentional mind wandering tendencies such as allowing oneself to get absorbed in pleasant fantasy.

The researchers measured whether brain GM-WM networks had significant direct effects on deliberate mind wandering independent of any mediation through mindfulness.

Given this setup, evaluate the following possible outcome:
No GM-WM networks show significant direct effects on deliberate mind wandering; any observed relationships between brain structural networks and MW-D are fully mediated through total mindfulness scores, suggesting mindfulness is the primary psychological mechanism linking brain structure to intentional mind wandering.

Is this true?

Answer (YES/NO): NO